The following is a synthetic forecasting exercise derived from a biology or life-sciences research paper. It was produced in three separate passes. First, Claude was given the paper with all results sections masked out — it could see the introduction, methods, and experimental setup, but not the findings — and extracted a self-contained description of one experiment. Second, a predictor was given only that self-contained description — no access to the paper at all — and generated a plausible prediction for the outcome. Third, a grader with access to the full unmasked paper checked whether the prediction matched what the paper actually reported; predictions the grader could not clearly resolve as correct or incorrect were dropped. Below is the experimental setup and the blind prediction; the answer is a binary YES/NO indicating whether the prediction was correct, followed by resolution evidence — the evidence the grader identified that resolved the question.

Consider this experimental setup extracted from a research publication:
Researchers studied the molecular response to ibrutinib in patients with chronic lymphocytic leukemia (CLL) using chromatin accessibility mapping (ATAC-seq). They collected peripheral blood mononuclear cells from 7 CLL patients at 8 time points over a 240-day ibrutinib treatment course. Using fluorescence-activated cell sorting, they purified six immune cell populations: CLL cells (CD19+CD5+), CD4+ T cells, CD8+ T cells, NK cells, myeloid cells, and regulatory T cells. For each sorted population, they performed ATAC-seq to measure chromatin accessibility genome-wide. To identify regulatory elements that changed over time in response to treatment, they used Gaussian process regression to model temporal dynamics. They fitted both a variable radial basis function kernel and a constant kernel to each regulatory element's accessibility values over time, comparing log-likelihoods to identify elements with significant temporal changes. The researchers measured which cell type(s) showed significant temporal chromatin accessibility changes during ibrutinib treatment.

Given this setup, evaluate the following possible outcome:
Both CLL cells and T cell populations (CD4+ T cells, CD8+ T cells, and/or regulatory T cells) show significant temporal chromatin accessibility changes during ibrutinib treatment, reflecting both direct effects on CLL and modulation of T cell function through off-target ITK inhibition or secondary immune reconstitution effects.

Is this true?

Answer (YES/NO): YES